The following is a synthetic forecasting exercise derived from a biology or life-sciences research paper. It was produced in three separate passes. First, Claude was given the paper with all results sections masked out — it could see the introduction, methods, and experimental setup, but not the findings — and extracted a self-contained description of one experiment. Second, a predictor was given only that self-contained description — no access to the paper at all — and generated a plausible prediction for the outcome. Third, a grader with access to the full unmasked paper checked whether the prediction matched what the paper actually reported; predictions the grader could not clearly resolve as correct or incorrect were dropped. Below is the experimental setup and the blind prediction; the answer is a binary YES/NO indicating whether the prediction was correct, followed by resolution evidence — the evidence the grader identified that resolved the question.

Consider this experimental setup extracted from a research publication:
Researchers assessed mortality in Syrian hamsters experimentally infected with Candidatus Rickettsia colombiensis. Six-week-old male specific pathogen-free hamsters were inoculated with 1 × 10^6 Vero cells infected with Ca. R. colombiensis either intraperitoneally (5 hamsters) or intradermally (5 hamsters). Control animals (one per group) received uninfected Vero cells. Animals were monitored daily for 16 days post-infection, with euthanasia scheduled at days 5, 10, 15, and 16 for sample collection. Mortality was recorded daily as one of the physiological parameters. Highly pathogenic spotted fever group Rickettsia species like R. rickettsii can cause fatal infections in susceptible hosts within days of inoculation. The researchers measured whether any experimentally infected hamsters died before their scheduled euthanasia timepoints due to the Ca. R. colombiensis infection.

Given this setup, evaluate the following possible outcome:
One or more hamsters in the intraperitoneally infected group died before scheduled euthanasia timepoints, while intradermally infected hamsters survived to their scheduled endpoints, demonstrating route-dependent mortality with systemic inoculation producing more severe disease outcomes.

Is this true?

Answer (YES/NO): NO